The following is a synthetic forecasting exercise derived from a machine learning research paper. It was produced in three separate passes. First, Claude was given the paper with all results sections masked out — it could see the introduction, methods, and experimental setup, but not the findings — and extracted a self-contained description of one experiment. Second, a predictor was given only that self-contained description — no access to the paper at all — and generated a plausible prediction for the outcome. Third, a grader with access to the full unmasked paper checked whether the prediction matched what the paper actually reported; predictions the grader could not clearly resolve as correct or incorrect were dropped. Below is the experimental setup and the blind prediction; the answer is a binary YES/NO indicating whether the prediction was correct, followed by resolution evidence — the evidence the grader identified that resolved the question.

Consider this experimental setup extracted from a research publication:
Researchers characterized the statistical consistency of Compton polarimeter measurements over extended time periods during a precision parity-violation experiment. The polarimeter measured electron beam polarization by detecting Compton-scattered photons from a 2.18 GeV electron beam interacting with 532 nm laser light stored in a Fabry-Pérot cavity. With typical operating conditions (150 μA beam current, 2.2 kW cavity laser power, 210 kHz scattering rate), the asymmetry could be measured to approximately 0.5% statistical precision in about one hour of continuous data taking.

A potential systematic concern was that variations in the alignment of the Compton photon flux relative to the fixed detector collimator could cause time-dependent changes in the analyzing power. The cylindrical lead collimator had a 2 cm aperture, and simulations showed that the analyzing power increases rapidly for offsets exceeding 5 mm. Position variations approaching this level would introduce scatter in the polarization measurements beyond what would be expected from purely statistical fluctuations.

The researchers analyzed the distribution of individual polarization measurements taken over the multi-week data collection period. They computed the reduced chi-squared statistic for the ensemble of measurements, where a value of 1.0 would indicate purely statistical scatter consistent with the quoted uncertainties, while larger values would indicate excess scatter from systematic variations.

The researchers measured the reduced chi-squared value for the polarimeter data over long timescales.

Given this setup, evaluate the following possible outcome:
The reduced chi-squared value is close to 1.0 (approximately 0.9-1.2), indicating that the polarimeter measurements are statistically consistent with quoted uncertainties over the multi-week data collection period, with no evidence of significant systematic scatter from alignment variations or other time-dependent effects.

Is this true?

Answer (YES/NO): NO